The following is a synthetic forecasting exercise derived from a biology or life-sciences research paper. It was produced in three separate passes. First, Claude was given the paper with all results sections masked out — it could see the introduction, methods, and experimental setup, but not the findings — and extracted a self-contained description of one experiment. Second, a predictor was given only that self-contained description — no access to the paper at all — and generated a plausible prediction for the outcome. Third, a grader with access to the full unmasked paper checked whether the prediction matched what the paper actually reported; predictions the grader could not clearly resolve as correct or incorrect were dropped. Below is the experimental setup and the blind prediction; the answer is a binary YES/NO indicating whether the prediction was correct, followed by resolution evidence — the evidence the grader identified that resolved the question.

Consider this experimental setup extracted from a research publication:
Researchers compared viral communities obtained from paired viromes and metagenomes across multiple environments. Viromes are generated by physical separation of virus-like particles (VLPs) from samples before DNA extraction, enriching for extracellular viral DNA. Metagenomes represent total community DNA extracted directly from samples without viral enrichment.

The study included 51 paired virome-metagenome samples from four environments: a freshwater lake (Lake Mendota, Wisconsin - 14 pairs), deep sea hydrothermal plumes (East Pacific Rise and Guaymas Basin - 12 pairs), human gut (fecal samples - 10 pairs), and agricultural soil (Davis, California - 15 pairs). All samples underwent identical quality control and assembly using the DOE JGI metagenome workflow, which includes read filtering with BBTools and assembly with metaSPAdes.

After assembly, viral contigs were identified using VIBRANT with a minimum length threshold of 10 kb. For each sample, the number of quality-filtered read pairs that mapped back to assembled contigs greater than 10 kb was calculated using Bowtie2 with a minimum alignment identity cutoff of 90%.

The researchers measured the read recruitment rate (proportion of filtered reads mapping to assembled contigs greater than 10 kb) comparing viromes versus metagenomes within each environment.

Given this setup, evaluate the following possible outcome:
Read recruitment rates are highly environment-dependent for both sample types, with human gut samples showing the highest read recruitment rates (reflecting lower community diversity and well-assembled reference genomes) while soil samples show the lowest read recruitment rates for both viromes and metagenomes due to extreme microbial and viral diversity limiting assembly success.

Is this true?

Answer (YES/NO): NO